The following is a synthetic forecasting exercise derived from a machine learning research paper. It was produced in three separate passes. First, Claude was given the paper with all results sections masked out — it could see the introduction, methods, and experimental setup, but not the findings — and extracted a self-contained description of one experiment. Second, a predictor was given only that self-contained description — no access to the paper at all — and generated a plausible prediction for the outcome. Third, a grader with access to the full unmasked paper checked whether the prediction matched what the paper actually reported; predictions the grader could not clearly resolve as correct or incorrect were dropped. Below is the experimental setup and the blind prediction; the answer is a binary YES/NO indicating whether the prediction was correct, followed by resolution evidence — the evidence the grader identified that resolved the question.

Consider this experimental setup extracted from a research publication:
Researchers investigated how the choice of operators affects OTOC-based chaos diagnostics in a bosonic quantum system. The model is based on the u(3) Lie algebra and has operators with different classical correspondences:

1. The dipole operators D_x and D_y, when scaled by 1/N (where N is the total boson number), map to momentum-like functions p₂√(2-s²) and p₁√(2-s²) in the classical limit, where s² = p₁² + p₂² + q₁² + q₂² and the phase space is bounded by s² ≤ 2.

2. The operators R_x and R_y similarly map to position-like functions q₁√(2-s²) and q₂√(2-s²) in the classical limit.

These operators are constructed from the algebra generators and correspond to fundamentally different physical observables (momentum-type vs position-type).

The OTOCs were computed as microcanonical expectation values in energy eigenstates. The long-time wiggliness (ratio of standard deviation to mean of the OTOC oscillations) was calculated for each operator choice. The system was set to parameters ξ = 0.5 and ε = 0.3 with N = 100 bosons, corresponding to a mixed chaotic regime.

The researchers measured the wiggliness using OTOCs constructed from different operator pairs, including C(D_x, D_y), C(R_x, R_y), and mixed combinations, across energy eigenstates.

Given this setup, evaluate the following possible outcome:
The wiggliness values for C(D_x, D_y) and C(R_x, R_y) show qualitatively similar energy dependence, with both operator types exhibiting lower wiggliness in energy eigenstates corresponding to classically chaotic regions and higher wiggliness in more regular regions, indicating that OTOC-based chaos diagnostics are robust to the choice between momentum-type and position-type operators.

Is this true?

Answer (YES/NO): YES